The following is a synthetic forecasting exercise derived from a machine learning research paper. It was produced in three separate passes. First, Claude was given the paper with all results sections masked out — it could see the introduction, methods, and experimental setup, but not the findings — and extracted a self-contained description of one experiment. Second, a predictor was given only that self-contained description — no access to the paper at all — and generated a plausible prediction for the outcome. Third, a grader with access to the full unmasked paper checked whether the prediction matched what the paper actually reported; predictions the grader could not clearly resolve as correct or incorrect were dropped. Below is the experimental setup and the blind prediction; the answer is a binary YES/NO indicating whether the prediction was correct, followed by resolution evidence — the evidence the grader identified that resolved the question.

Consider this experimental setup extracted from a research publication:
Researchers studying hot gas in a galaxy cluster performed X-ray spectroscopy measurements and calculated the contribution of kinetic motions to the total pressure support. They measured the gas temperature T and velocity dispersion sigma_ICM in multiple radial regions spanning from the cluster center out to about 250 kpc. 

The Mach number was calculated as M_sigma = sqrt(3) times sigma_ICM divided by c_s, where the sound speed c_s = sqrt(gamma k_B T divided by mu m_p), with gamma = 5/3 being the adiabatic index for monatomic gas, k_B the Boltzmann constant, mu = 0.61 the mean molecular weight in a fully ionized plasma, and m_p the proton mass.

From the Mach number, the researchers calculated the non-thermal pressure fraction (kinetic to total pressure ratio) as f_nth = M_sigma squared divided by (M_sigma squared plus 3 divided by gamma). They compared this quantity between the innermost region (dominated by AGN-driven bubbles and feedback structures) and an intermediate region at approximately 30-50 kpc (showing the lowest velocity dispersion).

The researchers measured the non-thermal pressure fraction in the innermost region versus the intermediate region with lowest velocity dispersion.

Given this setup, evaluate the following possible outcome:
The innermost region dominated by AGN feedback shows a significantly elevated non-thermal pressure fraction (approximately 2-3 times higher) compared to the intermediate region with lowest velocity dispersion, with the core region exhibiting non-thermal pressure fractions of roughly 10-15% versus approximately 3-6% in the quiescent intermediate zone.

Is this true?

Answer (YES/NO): NO